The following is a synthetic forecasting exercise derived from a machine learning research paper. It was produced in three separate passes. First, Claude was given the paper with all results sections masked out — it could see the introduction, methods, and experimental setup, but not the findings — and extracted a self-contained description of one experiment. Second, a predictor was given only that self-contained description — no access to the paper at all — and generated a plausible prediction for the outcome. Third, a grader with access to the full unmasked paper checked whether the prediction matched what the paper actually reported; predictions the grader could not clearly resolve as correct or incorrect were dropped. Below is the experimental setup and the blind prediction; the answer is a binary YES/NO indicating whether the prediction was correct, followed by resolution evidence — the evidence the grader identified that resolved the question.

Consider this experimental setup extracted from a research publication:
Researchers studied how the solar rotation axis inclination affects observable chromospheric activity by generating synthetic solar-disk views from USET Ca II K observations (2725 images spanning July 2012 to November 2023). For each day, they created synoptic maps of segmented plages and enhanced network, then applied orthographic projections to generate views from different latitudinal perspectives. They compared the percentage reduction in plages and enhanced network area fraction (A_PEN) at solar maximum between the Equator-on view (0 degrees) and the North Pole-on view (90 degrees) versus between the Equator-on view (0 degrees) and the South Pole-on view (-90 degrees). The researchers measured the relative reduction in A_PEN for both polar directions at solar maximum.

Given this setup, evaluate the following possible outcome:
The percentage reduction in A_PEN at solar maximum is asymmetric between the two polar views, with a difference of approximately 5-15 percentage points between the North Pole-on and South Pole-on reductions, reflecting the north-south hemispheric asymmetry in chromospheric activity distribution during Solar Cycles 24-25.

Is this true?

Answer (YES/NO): NO